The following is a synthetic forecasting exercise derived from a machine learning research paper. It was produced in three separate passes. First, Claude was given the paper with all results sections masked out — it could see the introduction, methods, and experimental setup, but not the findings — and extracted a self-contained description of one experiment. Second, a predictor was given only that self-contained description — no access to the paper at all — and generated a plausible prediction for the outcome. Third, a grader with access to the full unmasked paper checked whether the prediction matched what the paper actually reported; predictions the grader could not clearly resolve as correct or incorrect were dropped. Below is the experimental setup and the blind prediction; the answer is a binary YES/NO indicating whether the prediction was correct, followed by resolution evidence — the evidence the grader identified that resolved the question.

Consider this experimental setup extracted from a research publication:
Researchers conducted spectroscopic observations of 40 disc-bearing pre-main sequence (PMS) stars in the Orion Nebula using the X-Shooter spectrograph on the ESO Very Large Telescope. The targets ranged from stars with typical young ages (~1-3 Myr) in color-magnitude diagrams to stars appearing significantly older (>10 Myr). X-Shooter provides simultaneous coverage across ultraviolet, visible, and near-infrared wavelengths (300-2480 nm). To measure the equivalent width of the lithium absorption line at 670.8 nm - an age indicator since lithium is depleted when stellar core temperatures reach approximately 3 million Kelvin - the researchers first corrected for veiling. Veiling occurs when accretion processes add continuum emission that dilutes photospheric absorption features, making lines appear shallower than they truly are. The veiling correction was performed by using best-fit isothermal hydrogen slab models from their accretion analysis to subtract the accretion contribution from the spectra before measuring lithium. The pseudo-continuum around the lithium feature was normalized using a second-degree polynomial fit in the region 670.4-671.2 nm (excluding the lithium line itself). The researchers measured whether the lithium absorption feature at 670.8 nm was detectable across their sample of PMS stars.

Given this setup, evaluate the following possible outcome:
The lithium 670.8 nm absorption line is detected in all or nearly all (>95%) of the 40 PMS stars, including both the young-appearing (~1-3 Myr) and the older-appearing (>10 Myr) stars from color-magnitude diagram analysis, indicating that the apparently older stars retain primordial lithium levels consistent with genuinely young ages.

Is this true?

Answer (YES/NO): NO